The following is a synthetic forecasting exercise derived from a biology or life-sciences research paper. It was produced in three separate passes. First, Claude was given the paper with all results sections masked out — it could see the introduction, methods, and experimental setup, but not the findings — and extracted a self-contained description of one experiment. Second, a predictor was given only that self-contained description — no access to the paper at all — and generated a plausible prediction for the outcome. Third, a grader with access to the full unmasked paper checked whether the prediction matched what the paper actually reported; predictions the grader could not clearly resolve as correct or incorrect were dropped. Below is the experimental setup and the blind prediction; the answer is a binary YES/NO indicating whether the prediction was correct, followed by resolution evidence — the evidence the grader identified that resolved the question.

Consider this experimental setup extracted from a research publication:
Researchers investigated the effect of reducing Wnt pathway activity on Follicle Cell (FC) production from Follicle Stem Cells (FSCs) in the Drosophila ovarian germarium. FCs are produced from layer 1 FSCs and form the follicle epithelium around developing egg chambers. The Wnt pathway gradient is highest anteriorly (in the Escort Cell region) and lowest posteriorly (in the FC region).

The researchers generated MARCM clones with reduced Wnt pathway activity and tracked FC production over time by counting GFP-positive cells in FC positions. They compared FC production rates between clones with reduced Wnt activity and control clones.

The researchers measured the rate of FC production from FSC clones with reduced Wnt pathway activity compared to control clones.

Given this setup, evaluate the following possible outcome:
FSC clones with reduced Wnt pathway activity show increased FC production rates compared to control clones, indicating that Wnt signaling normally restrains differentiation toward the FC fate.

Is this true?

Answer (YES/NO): NO